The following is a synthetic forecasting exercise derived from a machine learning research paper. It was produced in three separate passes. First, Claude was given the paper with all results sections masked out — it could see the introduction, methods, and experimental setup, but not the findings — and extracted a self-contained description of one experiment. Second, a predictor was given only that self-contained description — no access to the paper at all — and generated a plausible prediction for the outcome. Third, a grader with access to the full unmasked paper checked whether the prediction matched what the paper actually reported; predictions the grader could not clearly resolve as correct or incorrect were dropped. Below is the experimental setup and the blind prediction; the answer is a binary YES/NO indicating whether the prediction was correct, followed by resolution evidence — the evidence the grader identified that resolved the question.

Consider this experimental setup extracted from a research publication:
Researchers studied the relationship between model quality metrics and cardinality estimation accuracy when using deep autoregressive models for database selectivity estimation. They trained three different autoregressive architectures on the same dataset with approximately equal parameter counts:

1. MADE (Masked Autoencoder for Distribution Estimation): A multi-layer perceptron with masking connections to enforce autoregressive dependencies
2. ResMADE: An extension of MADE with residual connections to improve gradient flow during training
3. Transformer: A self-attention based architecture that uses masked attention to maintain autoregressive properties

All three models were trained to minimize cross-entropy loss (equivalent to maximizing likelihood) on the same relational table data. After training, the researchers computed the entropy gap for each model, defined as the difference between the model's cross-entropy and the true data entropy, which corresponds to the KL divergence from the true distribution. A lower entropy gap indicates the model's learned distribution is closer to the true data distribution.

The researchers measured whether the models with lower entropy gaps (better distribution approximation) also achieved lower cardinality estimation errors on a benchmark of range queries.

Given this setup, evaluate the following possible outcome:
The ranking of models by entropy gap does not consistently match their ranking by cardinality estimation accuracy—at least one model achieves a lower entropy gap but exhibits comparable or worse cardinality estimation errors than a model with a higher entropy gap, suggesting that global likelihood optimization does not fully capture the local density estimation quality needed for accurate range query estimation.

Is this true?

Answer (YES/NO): YES